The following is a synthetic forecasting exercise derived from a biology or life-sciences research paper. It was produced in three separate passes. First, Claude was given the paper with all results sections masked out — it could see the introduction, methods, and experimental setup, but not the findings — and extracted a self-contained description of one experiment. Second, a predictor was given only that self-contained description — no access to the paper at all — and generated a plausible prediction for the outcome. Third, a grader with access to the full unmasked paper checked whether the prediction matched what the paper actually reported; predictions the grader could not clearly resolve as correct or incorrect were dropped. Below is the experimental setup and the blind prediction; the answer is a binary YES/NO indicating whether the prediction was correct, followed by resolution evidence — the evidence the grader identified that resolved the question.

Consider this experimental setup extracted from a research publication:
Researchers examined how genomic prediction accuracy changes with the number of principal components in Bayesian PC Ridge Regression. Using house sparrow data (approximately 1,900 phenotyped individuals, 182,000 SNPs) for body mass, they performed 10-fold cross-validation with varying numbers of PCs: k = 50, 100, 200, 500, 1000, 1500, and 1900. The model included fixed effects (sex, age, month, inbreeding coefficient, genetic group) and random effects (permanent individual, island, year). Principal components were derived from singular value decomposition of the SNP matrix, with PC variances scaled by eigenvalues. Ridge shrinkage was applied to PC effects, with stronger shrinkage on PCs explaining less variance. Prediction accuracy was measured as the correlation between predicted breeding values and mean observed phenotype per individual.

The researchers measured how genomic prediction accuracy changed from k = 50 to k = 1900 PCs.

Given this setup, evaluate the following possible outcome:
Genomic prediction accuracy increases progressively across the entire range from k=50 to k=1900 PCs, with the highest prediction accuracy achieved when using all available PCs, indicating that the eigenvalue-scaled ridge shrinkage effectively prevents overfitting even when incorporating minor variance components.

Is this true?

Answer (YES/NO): NO